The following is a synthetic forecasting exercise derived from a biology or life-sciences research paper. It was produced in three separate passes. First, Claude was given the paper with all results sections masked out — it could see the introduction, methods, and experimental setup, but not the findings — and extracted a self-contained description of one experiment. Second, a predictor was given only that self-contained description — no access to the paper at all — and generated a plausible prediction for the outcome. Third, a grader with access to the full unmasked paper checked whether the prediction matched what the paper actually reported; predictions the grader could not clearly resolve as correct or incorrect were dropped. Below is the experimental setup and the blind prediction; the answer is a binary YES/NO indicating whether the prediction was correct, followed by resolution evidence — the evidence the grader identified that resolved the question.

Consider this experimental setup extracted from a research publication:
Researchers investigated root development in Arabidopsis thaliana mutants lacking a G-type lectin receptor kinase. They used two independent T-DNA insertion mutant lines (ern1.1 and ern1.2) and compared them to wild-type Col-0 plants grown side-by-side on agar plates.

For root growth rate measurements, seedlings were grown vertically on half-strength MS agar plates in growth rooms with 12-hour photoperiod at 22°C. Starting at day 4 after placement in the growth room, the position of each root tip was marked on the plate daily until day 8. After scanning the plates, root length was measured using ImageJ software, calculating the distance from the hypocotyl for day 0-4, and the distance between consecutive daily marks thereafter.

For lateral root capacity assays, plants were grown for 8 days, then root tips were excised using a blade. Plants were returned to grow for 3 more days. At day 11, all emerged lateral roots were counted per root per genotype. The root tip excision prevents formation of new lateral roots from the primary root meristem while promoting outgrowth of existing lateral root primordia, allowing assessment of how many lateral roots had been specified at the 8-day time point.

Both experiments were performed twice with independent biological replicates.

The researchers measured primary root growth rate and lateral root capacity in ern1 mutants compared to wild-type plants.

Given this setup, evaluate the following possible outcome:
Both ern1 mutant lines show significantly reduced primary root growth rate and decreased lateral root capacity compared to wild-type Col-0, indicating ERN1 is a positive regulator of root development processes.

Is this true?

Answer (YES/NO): NO